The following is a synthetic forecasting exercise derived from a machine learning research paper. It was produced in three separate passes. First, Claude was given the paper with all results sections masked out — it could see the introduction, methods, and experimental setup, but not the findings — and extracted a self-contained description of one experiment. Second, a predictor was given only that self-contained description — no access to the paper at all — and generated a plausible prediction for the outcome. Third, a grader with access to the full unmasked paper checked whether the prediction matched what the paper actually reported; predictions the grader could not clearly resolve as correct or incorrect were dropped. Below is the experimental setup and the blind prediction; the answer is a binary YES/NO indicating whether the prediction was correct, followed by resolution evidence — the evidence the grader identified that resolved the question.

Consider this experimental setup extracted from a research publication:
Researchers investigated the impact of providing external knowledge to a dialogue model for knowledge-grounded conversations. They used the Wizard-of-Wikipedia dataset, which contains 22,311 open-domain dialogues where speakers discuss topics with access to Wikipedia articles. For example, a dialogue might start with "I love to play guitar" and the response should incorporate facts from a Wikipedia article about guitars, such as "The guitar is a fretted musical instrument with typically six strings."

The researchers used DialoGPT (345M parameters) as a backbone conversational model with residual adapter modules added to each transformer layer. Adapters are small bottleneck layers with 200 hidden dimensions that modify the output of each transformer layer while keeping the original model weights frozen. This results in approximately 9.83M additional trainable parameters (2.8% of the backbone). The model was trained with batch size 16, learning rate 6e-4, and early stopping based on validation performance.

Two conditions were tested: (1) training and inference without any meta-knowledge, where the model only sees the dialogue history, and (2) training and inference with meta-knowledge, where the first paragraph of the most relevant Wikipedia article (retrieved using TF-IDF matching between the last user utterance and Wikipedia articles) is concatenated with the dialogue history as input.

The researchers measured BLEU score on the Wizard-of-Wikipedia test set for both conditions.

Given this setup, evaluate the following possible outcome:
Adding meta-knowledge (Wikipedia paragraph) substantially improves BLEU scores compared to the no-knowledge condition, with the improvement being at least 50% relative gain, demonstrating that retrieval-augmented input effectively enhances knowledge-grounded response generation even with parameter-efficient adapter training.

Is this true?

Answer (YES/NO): YES